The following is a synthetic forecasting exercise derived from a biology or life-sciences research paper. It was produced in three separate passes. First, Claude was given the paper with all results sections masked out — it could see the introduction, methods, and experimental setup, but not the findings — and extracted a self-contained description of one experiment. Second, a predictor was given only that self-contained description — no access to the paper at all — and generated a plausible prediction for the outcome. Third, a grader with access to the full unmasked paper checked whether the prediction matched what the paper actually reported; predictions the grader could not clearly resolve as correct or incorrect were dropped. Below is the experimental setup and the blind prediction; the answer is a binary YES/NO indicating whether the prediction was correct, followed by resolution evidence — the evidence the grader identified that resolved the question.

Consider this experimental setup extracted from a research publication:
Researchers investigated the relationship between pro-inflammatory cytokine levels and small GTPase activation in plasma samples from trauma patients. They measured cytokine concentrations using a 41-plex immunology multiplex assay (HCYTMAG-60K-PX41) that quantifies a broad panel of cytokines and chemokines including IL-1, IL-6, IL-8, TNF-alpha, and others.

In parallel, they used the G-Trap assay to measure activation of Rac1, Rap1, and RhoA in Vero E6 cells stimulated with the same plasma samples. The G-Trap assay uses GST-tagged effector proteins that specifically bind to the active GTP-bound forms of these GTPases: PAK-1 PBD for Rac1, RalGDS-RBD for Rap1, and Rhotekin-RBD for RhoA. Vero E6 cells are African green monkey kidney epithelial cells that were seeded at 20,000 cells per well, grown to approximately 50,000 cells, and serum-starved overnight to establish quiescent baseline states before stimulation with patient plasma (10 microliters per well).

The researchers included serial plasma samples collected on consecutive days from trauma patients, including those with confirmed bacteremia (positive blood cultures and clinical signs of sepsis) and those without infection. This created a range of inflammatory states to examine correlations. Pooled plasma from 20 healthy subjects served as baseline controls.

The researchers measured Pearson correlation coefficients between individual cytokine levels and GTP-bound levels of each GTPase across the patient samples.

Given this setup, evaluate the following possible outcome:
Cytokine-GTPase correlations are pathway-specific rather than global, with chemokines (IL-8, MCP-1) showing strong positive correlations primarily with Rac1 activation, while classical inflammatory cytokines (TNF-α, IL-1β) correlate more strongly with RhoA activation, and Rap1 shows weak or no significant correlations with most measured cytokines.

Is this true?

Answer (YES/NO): NO